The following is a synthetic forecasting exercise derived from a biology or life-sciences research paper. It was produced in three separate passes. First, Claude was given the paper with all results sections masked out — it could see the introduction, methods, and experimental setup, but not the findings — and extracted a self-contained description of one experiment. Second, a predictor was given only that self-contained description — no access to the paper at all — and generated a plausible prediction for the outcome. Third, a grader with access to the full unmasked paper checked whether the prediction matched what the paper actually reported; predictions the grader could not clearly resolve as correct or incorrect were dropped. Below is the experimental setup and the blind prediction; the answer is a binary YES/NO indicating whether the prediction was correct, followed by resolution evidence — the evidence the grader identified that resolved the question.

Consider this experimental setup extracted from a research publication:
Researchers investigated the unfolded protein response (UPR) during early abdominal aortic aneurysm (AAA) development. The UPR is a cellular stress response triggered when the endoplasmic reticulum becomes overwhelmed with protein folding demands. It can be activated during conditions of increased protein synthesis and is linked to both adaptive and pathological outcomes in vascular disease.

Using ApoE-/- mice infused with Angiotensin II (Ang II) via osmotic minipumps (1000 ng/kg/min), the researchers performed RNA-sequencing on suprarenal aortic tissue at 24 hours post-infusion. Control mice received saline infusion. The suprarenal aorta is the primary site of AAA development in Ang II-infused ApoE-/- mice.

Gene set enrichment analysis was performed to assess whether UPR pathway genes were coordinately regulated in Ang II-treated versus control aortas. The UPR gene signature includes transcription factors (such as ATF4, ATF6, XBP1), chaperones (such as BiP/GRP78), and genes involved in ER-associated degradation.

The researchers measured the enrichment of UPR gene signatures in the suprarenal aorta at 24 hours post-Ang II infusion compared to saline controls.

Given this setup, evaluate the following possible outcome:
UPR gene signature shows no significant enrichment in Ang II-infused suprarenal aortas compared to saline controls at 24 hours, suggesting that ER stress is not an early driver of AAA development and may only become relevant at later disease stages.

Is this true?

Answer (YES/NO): NO